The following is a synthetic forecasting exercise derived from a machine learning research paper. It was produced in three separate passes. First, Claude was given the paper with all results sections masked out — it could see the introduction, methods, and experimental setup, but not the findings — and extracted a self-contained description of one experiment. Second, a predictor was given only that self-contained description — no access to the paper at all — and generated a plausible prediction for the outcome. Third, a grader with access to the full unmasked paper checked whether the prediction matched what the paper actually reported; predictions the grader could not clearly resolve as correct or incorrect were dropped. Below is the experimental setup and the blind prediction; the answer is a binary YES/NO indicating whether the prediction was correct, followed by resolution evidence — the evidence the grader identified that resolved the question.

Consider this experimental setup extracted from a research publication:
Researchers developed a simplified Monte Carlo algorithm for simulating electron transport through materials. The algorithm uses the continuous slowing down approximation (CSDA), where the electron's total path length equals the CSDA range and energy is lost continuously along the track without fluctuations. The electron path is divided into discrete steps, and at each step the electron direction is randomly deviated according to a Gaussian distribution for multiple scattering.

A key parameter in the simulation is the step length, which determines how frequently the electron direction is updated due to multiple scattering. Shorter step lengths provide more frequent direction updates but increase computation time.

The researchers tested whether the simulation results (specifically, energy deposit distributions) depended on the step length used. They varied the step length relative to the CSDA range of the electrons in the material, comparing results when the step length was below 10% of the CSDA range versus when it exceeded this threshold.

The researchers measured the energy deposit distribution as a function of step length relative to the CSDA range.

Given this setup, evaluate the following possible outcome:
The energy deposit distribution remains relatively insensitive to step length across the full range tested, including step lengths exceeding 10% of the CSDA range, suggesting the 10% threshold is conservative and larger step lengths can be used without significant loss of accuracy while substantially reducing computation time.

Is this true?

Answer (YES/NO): NO